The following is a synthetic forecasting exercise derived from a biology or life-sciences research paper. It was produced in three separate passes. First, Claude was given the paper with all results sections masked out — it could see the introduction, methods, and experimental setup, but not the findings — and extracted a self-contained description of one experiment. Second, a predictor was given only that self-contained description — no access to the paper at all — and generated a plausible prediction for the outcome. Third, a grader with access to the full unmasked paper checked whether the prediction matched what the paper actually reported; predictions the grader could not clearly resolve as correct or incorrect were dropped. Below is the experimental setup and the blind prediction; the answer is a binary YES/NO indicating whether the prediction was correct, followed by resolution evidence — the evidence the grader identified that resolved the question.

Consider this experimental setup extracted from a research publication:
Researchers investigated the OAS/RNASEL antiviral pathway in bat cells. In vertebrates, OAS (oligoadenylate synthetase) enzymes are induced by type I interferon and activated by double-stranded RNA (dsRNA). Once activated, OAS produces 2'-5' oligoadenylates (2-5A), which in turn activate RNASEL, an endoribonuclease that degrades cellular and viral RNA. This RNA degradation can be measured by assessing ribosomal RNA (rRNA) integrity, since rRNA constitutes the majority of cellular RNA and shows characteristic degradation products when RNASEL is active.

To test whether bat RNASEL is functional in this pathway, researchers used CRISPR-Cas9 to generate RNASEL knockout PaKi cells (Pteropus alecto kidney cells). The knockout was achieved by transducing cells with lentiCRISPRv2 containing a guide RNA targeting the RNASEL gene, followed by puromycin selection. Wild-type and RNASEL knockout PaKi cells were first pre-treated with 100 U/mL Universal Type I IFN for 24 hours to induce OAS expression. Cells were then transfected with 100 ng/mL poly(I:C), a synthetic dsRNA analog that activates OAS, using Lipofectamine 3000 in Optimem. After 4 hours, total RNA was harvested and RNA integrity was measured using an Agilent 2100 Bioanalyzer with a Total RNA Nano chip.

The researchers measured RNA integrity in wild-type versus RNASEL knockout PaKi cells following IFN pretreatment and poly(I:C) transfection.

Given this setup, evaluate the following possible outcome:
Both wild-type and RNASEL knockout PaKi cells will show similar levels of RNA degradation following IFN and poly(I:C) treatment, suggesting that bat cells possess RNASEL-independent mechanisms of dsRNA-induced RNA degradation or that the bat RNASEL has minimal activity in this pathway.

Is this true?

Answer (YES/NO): NO